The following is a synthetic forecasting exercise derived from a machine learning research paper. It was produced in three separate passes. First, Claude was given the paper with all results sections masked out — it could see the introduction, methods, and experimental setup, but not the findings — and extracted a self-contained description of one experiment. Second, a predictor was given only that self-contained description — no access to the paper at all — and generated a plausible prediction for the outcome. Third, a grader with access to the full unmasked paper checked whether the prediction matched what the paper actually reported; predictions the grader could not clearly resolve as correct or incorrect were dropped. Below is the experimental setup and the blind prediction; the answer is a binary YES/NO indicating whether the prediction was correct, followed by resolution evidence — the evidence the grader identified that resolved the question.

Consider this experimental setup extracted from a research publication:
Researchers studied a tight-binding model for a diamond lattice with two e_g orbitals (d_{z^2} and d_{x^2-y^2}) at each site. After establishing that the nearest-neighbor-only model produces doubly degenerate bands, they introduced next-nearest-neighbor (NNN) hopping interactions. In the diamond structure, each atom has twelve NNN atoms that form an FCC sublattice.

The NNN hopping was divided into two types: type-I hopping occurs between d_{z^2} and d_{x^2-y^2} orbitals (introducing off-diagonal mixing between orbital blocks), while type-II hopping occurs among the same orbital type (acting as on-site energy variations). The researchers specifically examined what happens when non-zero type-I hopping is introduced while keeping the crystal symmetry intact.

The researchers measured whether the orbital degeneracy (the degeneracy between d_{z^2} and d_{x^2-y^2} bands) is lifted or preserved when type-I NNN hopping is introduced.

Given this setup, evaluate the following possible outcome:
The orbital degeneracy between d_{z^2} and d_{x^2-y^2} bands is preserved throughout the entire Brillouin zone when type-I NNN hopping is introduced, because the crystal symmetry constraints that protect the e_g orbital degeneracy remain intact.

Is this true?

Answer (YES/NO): NO